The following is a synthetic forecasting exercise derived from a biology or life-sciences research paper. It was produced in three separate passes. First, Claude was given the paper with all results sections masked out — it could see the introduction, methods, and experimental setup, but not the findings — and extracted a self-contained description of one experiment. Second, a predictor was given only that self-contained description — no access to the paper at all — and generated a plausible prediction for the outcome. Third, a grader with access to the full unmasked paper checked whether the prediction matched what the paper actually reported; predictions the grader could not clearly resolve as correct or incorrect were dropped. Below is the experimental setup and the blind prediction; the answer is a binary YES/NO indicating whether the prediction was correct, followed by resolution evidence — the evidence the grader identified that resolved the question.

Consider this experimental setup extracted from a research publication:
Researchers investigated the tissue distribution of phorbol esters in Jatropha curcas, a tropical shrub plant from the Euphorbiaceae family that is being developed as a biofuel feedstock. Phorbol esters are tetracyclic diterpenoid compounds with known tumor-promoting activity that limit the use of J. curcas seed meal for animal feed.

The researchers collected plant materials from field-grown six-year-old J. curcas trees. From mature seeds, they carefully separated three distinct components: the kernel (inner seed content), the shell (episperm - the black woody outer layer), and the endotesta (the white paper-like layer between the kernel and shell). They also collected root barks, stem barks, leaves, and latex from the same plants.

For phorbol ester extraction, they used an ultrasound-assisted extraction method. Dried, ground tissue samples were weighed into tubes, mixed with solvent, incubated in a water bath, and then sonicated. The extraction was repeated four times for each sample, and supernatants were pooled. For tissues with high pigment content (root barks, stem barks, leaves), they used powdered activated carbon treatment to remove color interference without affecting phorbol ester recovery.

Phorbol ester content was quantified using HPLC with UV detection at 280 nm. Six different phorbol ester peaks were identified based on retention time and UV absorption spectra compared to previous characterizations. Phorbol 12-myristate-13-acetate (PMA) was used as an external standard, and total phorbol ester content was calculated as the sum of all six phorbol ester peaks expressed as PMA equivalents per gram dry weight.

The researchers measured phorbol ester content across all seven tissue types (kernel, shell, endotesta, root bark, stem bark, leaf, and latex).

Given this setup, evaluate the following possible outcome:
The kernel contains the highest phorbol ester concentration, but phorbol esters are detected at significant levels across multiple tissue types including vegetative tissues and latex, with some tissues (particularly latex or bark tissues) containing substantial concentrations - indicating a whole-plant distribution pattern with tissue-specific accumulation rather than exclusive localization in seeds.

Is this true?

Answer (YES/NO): NO